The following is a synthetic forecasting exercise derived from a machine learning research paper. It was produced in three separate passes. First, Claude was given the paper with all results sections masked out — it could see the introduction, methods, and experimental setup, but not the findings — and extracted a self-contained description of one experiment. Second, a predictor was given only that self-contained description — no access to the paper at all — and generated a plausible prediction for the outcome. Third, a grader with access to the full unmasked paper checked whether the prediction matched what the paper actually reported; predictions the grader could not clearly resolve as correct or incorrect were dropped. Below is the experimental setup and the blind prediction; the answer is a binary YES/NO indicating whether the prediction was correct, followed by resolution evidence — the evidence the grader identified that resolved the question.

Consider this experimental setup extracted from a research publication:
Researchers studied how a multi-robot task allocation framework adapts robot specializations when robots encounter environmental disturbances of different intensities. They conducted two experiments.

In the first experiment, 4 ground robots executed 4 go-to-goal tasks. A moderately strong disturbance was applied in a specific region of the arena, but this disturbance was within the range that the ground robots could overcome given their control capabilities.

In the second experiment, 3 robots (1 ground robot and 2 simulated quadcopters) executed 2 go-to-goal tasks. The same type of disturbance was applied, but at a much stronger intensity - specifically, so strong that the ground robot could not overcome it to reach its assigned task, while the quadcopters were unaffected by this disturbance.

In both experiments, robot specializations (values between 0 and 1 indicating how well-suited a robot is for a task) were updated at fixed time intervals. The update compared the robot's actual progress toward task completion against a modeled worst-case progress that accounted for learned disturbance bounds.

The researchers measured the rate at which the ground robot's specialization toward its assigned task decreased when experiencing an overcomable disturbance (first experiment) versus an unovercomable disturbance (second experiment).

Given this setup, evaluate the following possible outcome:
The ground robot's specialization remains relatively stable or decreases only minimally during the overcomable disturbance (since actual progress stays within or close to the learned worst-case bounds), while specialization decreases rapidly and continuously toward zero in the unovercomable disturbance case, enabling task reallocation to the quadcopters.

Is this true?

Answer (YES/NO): NO